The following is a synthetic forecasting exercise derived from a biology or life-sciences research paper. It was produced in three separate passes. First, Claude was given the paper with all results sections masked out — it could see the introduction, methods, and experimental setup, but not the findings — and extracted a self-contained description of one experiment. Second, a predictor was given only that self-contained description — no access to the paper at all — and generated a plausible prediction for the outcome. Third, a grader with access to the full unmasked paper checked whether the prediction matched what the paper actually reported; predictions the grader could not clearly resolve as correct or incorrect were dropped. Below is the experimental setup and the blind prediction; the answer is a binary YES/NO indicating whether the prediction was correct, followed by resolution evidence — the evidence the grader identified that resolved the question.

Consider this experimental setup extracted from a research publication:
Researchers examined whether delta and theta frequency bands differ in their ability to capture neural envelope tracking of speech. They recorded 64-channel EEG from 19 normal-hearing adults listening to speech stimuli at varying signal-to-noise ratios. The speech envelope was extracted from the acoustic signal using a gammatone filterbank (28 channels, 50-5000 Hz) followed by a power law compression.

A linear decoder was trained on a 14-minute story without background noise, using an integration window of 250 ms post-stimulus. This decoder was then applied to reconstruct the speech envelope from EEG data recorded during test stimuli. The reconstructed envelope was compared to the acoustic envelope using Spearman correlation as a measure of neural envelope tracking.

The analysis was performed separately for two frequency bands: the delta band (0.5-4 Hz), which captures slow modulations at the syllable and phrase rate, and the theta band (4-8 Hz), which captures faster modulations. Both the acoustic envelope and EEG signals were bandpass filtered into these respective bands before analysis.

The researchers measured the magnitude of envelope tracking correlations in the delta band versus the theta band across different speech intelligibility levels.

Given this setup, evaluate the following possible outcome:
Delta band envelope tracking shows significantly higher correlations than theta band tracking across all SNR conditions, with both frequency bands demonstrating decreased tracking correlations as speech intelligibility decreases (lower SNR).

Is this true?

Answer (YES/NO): YES